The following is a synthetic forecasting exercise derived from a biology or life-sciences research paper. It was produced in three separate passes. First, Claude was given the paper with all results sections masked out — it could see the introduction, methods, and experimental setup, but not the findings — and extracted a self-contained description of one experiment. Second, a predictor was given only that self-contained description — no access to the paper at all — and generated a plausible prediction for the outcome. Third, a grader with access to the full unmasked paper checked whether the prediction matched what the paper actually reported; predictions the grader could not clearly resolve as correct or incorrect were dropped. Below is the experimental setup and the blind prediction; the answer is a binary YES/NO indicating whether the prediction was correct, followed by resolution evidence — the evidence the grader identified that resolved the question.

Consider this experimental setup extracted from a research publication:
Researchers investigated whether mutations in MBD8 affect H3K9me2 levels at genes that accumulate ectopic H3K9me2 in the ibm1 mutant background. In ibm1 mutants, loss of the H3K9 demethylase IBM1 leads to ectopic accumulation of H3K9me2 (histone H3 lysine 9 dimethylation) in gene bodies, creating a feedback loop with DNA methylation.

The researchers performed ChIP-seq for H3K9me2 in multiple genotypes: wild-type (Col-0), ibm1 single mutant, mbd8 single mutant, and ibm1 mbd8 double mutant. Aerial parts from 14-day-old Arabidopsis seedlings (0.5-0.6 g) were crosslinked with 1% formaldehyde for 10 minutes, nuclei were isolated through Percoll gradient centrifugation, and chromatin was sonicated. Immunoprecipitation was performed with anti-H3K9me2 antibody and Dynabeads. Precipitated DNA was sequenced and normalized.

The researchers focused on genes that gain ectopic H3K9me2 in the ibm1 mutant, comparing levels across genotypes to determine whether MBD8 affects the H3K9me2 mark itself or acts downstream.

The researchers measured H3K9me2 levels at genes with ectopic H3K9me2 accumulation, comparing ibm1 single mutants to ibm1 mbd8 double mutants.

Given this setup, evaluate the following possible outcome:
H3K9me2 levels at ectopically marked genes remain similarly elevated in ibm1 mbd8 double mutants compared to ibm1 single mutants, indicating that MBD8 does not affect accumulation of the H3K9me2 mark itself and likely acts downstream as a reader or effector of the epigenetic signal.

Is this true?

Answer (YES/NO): YES